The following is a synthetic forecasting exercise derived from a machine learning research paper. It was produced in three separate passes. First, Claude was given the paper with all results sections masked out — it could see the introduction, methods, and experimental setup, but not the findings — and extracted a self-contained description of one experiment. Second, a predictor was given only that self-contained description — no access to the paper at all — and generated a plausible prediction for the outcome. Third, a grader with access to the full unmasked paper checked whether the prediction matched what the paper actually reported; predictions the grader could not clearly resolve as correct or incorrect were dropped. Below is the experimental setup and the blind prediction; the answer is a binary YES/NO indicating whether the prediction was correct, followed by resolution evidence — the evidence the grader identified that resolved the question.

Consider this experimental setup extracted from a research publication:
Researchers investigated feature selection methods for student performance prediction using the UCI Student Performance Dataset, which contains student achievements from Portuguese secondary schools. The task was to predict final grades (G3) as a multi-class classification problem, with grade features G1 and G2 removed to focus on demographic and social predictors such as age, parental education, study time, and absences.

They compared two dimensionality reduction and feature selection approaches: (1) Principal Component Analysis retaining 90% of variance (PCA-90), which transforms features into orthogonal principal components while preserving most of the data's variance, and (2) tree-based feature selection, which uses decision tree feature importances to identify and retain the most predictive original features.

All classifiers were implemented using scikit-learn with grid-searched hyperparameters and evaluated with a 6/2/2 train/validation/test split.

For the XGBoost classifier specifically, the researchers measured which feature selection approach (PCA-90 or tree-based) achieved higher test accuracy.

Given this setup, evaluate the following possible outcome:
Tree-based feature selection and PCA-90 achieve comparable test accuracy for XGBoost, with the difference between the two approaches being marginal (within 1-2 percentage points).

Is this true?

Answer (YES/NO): NO